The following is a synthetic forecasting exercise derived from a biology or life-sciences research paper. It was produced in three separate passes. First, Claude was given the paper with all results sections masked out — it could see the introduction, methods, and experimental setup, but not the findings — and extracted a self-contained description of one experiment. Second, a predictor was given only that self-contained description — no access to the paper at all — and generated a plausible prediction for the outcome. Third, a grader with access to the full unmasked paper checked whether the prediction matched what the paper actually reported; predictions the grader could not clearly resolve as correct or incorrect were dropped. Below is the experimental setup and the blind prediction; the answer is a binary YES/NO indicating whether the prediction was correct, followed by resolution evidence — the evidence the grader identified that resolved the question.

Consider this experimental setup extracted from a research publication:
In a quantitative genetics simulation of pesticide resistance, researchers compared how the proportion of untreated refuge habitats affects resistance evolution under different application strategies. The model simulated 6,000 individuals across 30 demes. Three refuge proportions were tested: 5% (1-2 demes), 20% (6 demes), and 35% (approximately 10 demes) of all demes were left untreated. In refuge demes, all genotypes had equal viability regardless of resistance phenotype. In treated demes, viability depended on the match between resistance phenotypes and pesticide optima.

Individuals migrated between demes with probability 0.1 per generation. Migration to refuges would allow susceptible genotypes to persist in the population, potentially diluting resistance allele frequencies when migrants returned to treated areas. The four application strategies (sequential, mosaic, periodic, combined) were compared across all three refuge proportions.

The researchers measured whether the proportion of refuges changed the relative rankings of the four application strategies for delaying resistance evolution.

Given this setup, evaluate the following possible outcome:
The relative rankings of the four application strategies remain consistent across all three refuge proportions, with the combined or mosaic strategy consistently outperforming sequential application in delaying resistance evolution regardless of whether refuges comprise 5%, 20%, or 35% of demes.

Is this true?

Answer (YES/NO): NO